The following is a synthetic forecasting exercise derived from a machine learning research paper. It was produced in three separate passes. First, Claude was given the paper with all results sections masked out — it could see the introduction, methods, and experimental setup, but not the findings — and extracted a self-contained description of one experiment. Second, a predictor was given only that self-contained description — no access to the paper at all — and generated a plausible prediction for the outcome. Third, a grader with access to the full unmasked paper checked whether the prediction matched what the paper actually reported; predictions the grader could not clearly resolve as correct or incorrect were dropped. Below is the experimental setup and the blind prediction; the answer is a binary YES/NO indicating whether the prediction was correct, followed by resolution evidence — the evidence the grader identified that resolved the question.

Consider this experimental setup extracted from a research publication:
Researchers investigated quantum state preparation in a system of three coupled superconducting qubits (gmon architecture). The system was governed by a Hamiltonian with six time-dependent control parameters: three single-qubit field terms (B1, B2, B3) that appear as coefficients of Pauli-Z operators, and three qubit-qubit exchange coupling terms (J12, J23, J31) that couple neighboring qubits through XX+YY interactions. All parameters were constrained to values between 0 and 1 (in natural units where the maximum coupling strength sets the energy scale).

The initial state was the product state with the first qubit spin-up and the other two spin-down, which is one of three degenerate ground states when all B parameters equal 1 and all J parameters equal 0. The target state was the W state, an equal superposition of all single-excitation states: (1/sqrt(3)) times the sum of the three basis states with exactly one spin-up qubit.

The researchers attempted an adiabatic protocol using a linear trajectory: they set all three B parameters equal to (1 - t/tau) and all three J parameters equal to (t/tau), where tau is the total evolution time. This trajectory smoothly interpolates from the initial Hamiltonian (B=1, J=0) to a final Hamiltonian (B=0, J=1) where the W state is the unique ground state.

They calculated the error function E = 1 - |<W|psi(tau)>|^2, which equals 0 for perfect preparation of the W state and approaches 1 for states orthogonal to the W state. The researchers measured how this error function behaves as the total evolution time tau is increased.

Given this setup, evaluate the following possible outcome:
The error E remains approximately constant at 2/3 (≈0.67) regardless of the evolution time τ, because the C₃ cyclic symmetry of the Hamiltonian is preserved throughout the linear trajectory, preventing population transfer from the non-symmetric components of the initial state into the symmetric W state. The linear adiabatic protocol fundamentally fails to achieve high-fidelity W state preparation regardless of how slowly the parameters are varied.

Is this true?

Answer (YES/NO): YES